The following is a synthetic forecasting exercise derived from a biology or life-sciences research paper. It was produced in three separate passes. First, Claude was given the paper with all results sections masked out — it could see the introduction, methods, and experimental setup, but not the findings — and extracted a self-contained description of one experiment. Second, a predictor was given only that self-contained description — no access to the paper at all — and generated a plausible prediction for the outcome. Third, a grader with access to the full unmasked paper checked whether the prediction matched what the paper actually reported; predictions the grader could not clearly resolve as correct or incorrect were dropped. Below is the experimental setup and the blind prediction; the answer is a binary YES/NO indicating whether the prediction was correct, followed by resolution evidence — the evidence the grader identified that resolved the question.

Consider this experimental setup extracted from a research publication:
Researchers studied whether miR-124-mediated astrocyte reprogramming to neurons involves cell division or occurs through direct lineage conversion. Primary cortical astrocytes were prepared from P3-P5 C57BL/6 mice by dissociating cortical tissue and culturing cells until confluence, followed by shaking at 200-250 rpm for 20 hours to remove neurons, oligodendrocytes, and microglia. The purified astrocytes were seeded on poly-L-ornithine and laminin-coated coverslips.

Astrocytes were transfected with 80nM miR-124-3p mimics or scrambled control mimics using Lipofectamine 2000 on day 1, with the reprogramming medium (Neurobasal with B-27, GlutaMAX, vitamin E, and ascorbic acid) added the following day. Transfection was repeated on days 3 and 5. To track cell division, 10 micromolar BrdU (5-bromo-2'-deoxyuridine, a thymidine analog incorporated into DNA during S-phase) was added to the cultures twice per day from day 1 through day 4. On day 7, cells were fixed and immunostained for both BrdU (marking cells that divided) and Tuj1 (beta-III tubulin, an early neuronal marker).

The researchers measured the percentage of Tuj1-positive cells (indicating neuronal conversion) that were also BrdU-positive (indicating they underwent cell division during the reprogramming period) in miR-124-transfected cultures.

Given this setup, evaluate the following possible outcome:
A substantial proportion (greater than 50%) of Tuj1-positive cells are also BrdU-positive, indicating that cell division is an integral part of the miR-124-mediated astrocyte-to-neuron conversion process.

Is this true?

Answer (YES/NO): YES